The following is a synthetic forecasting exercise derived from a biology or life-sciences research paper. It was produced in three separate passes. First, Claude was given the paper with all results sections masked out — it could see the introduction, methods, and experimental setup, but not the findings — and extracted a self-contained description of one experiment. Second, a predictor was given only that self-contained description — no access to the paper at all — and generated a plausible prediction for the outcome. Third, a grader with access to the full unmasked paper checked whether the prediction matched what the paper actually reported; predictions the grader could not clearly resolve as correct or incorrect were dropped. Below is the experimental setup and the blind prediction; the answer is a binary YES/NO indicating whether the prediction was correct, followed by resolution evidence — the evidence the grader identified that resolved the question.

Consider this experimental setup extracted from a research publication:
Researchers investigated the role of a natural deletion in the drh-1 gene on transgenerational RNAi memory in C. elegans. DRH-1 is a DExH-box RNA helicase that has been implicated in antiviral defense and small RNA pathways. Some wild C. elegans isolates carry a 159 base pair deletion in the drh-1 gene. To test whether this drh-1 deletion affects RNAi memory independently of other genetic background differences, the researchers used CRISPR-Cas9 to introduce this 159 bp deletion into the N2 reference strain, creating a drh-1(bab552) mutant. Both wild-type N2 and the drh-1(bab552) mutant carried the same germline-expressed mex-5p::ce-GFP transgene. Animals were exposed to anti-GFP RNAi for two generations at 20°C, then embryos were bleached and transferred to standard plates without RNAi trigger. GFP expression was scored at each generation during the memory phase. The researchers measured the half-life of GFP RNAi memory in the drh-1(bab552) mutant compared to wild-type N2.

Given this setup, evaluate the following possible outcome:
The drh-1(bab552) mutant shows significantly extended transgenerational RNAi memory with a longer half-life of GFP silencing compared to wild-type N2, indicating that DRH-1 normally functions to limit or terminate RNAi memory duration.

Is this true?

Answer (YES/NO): NO